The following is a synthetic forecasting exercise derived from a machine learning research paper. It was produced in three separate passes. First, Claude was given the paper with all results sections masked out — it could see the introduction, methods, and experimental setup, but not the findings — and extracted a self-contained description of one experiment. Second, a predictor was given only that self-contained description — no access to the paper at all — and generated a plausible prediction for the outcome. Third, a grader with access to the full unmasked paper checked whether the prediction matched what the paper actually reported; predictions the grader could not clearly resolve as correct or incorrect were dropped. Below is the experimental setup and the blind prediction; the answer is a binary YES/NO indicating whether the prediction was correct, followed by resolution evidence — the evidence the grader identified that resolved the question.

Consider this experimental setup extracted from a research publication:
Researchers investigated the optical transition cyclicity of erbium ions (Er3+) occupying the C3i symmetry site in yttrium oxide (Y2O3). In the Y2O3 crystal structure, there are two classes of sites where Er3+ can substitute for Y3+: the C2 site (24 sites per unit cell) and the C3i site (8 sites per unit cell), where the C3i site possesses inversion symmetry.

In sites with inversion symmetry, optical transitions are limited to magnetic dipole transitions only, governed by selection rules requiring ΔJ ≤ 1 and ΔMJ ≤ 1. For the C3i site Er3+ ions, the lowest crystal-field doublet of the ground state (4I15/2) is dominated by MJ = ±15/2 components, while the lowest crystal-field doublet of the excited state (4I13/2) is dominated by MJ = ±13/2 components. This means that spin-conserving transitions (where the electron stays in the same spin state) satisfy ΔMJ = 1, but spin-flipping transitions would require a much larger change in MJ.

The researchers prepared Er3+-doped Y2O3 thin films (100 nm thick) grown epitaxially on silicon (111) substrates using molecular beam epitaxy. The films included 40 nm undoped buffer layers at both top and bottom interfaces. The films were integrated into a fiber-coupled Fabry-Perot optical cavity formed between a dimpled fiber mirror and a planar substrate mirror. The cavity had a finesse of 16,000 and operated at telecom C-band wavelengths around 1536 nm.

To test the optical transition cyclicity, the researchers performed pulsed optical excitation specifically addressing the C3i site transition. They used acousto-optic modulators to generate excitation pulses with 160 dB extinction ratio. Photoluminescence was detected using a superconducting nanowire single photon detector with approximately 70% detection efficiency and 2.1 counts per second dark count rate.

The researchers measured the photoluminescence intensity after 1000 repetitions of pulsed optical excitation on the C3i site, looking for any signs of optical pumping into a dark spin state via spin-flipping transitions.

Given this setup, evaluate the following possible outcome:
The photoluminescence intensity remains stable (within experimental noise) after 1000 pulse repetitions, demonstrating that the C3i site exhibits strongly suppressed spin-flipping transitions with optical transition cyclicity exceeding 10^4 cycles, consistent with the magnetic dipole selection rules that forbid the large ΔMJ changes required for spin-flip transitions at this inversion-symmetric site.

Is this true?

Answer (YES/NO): NO